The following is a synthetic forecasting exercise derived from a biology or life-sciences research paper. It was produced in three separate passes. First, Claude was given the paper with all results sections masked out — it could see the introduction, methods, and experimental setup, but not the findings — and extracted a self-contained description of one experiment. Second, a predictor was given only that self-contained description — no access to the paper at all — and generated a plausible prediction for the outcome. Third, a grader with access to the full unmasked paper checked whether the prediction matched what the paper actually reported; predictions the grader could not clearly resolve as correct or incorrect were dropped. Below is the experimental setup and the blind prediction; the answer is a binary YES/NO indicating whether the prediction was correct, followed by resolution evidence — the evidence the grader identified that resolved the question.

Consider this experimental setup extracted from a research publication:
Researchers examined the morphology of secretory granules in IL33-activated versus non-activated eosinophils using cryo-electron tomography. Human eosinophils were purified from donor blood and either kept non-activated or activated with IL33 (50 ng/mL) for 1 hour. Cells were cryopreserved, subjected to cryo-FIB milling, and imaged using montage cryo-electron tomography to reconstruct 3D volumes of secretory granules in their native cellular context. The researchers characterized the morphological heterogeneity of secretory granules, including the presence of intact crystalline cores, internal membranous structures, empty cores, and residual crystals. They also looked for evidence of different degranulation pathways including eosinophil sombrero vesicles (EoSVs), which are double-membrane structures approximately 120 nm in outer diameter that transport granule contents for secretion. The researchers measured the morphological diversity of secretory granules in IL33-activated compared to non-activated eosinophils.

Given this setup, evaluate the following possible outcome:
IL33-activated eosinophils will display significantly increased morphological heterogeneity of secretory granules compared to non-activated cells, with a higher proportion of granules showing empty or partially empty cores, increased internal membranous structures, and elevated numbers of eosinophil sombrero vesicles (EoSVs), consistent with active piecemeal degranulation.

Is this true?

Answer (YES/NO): YES